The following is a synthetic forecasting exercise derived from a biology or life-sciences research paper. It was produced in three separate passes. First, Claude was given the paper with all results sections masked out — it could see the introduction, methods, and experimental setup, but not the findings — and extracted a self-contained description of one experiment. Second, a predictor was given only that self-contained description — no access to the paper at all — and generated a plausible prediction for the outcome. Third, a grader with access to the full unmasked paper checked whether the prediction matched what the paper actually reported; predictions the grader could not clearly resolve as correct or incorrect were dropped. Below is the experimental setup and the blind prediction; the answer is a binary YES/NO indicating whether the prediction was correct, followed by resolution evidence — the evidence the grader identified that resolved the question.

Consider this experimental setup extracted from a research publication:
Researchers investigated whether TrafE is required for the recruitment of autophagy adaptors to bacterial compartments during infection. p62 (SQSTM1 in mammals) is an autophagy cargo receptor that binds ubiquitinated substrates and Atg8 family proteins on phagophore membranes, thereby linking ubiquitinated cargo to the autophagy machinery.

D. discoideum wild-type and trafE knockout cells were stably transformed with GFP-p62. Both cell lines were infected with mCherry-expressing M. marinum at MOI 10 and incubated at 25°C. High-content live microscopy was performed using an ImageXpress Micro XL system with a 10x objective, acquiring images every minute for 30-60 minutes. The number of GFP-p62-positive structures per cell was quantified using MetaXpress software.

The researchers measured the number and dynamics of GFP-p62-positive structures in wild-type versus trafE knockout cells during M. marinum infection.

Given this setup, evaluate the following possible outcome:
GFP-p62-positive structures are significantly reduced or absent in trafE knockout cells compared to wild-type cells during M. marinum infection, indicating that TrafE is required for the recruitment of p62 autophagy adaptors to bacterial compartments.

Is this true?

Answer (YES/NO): NO